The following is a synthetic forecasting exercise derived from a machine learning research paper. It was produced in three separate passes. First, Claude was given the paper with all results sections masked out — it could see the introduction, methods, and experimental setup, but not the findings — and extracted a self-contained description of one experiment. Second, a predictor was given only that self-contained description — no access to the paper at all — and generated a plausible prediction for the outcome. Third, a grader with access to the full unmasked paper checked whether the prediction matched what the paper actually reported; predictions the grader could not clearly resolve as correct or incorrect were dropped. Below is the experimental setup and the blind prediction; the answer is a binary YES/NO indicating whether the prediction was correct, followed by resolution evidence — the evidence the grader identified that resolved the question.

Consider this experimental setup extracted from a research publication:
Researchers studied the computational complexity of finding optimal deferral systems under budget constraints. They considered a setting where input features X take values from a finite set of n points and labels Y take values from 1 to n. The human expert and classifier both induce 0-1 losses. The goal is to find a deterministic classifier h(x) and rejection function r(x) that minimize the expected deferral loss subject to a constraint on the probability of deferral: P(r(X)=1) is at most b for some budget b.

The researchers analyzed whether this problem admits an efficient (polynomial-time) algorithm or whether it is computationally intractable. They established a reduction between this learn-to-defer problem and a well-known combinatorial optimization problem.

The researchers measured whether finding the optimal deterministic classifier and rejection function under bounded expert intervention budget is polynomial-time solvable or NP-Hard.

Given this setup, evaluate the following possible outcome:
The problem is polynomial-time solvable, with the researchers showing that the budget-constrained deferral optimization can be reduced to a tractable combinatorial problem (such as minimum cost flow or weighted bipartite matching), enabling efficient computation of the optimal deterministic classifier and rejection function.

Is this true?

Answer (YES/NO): NO